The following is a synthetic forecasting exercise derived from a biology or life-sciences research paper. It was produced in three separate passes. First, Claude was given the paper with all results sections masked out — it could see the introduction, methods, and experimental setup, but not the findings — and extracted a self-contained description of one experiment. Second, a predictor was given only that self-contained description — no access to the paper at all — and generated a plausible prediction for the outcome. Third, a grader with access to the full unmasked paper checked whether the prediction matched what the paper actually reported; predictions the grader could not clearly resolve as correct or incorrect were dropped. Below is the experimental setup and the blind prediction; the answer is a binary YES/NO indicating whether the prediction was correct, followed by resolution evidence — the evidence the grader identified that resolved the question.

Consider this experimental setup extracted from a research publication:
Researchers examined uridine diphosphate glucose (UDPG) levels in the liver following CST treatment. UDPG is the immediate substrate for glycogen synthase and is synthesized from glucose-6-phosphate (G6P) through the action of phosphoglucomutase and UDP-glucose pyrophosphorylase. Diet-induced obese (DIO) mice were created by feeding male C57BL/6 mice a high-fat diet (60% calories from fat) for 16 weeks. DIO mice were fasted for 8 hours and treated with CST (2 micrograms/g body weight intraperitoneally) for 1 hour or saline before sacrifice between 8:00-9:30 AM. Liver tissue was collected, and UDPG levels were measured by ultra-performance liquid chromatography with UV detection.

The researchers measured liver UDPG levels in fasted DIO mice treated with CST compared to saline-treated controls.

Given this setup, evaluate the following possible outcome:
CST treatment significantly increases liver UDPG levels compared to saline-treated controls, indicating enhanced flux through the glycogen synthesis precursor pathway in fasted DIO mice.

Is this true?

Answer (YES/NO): YES